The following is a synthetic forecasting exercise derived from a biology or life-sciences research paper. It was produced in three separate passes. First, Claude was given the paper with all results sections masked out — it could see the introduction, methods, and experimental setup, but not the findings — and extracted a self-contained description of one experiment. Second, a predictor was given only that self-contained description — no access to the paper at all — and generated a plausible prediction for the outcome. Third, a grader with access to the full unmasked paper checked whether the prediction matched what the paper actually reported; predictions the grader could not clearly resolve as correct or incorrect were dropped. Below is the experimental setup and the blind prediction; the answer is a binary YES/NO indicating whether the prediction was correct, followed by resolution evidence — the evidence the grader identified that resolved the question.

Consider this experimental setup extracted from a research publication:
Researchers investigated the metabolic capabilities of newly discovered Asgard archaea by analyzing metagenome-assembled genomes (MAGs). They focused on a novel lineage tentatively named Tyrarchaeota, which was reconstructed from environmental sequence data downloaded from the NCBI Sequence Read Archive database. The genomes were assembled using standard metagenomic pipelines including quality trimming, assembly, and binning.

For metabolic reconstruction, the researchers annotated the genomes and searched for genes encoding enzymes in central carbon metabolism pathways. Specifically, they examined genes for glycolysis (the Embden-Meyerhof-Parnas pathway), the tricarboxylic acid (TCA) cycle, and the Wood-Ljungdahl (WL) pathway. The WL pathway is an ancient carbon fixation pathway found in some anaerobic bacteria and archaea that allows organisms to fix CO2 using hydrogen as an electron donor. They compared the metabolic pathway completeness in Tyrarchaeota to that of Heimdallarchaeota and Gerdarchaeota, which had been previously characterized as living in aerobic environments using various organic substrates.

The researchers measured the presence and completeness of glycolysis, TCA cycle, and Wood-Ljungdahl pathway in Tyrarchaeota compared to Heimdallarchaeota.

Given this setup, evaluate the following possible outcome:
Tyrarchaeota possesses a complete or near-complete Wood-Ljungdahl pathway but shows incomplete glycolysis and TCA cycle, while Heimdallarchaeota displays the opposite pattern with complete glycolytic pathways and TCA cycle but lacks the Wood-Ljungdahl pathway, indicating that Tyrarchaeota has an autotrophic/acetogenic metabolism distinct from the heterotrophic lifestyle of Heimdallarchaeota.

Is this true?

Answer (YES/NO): YES